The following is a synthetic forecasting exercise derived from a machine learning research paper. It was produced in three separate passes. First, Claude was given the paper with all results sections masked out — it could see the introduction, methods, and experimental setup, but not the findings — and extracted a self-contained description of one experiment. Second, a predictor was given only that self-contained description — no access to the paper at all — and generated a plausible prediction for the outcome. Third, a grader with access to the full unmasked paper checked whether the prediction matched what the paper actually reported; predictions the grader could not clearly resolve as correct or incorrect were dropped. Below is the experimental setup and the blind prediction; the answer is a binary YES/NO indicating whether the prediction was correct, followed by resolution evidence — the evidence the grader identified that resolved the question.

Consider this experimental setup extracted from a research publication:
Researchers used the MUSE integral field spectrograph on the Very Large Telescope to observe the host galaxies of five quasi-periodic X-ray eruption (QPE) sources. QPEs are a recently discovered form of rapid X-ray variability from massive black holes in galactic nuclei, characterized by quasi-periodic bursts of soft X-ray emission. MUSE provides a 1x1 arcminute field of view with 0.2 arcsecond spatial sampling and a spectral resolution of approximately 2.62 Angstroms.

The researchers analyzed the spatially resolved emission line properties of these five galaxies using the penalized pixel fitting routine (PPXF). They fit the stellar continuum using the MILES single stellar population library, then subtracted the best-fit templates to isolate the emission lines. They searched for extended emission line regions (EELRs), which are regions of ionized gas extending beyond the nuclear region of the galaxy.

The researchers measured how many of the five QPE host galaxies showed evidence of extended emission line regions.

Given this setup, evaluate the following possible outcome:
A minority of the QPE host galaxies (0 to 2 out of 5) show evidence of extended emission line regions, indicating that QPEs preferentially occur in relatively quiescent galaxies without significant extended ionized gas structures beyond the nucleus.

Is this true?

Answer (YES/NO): NO